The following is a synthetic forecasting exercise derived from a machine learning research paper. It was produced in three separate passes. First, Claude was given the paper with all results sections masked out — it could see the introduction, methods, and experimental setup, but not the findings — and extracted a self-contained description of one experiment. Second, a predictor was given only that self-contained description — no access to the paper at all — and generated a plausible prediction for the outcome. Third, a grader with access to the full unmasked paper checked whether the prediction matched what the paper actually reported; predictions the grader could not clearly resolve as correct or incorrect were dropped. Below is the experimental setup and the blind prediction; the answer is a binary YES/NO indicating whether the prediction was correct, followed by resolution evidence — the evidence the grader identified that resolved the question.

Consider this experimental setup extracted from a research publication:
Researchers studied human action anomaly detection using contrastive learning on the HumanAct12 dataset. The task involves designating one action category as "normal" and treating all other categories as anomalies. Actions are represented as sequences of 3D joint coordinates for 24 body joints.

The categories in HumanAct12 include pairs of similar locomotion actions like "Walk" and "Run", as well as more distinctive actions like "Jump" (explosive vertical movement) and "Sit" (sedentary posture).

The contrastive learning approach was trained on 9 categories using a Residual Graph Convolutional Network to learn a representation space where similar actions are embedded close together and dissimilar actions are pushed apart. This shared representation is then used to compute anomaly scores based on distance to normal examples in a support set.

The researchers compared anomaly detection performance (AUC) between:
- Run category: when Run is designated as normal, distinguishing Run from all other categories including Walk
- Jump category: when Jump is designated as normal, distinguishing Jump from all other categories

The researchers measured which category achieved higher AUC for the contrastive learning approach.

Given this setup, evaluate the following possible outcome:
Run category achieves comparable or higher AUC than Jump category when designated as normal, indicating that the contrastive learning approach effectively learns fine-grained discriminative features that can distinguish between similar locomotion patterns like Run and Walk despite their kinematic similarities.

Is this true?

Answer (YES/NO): NO